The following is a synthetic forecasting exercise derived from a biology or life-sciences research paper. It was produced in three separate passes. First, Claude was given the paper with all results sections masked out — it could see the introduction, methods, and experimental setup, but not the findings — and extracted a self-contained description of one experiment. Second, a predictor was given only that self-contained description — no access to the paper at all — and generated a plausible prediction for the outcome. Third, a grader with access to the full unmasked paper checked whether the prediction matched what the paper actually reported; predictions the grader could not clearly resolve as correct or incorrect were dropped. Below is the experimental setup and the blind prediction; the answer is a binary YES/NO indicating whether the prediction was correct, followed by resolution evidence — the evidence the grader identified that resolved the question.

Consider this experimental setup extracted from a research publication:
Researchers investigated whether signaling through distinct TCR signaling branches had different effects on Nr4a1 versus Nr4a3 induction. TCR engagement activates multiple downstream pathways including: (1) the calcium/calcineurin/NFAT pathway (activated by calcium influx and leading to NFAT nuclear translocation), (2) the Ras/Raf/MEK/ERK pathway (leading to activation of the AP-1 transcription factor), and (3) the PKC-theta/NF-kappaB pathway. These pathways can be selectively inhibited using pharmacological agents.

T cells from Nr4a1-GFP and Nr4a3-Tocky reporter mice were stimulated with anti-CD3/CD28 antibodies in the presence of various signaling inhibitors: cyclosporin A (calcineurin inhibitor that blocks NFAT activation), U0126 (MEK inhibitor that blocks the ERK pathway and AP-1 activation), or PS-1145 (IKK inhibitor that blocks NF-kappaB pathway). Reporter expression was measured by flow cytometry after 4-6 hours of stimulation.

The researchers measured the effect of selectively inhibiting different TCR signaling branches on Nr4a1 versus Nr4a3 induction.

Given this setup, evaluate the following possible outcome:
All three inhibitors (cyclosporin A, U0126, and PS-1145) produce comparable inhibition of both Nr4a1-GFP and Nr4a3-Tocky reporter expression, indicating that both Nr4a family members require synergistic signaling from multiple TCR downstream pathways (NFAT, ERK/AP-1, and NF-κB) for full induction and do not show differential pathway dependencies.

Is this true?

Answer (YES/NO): NO